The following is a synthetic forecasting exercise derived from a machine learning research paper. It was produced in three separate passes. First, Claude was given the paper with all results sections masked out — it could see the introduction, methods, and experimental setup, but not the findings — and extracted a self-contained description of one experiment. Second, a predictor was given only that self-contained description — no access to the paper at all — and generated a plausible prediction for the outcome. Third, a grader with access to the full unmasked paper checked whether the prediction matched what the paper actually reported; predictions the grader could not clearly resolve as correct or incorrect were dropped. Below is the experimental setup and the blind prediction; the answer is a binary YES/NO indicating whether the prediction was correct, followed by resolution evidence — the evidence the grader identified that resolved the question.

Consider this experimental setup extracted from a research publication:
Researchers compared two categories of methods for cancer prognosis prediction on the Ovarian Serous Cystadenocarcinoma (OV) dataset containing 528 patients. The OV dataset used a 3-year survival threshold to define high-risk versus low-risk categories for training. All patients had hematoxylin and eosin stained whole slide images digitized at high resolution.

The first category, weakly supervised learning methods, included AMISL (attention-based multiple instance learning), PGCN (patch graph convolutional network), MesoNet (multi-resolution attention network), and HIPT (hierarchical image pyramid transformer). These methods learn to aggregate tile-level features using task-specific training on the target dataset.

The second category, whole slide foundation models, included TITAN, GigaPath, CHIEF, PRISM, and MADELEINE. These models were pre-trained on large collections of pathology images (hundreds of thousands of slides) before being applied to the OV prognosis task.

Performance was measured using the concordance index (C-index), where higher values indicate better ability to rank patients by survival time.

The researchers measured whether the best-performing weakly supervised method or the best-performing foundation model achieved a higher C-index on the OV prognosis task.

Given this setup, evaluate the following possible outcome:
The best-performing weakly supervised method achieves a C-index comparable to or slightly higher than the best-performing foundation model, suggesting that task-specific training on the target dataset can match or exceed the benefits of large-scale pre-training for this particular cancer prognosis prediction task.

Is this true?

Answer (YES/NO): YES